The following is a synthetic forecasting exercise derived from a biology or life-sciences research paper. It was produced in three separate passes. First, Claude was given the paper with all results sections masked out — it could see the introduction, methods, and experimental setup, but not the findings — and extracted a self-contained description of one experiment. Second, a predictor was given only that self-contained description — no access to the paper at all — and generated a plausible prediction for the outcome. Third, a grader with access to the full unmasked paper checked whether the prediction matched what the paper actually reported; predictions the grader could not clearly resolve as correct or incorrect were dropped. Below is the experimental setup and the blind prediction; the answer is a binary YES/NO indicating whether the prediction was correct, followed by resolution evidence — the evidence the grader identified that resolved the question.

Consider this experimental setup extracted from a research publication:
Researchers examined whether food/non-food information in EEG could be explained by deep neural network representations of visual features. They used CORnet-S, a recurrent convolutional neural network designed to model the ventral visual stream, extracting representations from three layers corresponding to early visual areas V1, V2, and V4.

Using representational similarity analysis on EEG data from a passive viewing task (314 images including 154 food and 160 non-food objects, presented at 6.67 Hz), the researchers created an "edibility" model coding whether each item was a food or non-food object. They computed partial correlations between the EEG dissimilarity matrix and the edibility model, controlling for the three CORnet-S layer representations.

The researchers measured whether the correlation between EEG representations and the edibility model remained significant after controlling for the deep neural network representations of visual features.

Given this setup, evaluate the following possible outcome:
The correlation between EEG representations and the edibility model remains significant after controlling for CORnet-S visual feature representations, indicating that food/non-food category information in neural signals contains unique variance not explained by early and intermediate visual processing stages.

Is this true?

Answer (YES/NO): NO